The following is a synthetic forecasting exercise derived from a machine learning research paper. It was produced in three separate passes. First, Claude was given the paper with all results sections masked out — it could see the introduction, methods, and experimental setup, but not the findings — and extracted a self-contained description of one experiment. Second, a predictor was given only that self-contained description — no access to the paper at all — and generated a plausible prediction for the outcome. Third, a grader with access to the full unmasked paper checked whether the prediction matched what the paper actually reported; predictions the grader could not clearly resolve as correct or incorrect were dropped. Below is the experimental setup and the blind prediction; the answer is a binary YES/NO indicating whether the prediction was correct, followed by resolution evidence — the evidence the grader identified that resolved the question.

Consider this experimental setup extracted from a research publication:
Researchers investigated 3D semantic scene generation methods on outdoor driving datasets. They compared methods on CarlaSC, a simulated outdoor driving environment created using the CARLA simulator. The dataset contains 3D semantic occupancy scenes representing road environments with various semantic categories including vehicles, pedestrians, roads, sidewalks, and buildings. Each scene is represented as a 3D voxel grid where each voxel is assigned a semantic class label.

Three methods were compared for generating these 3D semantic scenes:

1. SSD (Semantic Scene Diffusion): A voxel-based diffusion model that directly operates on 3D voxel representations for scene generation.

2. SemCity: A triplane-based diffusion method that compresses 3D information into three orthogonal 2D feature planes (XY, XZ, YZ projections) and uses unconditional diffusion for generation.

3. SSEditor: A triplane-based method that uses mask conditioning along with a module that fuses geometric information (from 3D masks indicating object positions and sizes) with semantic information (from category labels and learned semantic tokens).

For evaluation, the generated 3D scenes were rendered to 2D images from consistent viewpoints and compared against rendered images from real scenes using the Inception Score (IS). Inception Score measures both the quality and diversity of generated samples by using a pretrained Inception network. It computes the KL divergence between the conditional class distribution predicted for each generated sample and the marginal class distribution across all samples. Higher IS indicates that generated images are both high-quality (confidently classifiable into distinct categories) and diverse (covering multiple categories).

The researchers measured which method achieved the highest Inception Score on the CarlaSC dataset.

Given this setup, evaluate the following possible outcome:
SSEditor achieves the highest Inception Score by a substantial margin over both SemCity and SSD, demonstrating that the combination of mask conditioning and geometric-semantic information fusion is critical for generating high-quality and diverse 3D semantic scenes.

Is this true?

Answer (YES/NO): NO